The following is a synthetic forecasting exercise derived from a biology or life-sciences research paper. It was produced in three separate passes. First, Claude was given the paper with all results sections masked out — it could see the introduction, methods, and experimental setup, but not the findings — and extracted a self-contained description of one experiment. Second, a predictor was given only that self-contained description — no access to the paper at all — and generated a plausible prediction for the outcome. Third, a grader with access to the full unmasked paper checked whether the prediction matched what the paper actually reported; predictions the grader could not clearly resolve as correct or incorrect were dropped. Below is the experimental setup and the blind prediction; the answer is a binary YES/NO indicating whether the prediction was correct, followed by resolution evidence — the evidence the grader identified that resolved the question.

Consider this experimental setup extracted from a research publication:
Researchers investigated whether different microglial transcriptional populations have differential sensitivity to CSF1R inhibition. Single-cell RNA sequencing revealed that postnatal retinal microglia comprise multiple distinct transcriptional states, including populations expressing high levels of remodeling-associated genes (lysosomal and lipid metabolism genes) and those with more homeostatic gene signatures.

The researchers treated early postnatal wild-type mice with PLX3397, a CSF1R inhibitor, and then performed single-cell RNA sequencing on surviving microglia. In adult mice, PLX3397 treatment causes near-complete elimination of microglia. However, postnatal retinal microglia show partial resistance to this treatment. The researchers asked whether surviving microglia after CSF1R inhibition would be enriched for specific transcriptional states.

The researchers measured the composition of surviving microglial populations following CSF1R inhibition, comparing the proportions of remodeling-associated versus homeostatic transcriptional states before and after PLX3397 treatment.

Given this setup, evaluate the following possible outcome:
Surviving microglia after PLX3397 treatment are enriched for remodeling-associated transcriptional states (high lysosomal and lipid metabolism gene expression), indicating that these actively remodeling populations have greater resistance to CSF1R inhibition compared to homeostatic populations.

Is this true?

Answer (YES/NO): YES